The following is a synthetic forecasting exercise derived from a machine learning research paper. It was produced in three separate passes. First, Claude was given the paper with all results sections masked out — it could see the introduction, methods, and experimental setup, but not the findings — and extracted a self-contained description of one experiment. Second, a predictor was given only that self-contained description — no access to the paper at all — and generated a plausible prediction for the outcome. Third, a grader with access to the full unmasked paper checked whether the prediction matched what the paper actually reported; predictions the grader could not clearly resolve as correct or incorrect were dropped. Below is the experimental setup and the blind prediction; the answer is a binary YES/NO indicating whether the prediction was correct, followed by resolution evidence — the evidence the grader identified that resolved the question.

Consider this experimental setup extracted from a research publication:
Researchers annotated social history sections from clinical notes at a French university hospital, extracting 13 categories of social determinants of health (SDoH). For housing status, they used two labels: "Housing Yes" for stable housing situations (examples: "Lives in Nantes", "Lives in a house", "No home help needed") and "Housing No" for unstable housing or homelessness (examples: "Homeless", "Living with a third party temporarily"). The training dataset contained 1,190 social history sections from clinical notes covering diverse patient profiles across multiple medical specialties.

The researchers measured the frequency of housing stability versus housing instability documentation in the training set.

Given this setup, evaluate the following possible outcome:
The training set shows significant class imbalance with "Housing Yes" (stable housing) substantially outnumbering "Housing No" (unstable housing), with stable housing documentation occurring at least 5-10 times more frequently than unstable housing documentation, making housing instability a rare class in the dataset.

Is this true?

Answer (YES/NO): YES